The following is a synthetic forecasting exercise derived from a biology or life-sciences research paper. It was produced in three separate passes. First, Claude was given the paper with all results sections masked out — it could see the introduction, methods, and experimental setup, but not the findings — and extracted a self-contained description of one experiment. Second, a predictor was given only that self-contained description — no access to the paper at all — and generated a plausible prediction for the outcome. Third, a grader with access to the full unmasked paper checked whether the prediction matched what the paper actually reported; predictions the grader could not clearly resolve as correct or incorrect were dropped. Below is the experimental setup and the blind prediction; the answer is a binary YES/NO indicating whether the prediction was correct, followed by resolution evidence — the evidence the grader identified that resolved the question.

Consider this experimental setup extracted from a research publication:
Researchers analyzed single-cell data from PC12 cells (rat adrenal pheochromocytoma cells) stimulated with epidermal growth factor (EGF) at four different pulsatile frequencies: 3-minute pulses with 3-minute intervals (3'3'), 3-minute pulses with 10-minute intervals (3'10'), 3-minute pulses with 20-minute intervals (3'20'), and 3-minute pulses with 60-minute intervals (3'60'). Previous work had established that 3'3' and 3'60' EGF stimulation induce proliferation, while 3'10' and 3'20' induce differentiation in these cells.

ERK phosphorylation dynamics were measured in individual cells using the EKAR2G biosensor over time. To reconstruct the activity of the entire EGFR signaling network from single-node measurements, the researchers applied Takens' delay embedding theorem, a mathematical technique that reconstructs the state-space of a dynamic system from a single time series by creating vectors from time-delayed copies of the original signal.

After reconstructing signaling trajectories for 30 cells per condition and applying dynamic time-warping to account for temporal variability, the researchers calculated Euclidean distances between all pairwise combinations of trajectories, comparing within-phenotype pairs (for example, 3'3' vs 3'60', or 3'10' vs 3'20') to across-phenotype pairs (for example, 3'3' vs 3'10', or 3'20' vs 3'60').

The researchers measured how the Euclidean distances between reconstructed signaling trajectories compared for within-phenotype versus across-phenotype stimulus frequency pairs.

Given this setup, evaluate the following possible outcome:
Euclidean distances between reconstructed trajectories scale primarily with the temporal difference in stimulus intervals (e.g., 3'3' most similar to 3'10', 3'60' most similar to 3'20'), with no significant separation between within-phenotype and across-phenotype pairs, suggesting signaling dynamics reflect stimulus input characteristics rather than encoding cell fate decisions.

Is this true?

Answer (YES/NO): NO